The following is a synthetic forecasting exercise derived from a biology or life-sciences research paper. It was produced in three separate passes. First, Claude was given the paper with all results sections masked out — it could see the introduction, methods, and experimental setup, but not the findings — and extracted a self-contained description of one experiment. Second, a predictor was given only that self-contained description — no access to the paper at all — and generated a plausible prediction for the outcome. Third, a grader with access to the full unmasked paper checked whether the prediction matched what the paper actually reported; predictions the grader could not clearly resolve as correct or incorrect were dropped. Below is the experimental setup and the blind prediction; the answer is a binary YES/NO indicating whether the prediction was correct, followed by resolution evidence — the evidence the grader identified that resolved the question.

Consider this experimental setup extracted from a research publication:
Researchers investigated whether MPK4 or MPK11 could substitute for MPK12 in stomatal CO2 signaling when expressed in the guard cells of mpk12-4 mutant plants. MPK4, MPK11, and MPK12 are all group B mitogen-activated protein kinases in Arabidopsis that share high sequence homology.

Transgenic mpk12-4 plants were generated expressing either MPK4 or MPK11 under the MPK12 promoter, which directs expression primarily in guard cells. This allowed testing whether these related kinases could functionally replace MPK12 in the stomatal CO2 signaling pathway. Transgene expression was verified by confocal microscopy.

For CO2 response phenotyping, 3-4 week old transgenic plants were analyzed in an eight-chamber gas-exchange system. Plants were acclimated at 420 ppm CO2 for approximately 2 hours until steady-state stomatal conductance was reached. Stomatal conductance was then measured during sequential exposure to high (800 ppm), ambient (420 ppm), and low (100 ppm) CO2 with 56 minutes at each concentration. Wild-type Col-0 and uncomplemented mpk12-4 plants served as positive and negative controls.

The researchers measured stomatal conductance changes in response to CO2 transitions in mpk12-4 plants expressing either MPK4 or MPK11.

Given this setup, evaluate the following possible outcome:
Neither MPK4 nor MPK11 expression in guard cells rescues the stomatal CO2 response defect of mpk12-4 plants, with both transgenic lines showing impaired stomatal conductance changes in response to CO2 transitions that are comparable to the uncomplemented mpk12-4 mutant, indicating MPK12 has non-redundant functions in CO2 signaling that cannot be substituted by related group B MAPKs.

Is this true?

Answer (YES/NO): NO